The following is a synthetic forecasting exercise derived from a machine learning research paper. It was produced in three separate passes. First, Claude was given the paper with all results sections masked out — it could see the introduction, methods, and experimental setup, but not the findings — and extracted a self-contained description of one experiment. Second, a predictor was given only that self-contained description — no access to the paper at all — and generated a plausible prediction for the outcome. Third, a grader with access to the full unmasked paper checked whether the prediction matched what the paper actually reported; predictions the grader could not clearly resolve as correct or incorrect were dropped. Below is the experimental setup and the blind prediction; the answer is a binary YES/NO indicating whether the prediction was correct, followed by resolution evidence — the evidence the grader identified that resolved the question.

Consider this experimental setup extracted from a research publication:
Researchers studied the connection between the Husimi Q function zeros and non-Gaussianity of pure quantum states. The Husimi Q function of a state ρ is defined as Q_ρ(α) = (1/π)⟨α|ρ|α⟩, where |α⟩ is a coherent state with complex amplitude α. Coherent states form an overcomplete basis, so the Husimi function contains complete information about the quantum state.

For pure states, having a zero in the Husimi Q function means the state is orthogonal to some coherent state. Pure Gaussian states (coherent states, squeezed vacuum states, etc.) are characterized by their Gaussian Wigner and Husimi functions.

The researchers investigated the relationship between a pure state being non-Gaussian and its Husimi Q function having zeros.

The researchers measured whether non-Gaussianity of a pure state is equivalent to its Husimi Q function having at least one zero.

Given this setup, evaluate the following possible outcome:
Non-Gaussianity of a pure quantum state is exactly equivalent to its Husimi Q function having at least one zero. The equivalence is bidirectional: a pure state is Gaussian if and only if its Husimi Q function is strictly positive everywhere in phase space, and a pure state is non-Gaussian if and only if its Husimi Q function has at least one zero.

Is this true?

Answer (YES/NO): YES